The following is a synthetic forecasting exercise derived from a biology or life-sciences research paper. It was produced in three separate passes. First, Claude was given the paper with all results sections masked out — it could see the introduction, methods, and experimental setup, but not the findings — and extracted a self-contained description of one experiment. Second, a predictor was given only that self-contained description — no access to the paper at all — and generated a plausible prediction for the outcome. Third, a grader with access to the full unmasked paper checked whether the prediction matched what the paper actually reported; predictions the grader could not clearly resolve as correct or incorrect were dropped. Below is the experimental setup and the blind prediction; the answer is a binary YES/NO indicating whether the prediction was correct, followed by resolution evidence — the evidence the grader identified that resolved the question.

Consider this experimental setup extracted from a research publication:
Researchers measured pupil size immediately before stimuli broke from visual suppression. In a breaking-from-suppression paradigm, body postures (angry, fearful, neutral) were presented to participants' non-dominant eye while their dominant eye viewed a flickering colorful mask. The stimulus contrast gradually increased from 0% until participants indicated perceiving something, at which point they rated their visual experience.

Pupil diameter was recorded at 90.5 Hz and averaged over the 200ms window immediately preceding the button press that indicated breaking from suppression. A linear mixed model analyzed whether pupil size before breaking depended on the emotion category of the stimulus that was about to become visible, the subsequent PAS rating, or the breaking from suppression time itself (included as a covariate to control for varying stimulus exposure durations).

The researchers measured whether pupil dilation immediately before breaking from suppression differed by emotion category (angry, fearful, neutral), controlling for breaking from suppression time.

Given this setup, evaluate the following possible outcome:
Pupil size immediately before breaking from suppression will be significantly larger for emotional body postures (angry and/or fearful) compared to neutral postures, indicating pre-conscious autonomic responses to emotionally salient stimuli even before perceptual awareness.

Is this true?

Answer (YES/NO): NO